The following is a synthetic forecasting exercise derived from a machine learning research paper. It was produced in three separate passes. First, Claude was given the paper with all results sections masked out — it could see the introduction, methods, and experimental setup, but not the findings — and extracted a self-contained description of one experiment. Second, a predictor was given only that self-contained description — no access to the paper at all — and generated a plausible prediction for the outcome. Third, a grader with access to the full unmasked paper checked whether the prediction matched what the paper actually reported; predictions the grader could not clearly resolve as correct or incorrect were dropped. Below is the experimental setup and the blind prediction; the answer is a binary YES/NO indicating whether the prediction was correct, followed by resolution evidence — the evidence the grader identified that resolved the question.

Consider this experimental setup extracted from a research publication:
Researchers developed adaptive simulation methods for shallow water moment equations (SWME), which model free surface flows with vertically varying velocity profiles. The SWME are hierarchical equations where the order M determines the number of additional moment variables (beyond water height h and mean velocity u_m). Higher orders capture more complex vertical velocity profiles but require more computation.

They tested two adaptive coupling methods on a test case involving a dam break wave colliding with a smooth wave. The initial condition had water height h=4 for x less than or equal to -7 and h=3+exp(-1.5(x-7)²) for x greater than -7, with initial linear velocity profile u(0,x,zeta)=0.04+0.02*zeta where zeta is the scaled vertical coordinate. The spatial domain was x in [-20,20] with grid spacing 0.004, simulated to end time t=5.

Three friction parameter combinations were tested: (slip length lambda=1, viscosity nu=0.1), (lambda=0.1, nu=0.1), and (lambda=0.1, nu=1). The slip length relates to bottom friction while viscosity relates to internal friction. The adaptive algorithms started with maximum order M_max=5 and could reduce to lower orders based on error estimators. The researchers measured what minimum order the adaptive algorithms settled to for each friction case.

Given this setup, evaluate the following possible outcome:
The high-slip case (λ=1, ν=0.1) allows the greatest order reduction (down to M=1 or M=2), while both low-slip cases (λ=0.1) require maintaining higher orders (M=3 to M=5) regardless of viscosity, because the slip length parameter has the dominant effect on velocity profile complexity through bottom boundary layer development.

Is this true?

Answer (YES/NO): NO